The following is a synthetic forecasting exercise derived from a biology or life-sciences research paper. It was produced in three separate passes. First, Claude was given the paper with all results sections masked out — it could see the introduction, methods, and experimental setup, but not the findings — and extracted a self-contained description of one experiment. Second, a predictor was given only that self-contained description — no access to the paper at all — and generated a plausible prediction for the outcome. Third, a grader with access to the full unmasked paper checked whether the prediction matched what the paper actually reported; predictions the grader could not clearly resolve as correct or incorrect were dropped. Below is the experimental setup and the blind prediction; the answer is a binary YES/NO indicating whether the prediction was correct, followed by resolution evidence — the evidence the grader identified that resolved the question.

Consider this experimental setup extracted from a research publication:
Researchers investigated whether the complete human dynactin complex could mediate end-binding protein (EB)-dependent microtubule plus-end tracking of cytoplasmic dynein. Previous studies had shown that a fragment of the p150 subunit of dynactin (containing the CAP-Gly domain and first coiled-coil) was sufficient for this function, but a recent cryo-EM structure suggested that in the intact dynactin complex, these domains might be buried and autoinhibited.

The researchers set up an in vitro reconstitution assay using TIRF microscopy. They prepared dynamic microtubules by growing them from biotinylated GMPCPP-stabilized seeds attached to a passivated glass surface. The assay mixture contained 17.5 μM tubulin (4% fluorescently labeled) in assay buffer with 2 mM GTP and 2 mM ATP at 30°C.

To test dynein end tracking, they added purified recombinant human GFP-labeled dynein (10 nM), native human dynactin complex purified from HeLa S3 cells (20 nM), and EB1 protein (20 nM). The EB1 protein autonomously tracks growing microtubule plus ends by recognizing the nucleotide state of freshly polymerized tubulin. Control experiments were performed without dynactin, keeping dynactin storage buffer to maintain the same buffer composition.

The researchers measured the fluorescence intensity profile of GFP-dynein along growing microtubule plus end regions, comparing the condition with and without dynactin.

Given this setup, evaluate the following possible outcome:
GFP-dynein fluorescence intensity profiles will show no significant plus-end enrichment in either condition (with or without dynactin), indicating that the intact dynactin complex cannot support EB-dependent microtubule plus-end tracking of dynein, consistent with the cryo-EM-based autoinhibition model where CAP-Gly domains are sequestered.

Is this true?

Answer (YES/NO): NO